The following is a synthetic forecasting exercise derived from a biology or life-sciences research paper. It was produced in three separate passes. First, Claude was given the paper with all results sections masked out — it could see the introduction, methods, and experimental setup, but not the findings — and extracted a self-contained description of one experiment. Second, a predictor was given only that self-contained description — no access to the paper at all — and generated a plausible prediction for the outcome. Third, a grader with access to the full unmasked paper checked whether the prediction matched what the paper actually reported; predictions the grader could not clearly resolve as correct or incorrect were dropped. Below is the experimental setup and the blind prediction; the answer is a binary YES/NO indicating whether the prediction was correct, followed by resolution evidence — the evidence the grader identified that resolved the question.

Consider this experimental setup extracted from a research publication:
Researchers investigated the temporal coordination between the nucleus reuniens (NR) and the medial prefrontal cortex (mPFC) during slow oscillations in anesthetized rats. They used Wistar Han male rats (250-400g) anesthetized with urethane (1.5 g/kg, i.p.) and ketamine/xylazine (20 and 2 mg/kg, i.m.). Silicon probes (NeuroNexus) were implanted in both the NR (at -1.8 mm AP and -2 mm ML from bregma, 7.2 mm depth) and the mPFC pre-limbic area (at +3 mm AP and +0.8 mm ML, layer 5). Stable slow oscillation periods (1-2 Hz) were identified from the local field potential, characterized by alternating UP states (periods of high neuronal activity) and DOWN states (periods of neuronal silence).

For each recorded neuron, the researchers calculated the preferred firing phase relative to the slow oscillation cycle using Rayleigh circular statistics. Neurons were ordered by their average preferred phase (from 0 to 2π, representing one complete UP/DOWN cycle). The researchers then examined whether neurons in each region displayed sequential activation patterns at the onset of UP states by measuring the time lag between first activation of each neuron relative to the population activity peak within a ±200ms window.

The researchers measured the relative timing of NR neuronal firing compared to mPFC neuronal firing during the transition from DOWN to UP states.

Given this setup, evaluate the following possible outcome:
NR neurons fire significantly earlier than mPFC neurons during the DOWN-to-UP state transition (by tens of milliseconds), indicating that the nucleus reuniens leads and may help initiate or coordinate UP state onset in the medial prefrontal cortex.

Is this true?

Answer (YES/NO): YES